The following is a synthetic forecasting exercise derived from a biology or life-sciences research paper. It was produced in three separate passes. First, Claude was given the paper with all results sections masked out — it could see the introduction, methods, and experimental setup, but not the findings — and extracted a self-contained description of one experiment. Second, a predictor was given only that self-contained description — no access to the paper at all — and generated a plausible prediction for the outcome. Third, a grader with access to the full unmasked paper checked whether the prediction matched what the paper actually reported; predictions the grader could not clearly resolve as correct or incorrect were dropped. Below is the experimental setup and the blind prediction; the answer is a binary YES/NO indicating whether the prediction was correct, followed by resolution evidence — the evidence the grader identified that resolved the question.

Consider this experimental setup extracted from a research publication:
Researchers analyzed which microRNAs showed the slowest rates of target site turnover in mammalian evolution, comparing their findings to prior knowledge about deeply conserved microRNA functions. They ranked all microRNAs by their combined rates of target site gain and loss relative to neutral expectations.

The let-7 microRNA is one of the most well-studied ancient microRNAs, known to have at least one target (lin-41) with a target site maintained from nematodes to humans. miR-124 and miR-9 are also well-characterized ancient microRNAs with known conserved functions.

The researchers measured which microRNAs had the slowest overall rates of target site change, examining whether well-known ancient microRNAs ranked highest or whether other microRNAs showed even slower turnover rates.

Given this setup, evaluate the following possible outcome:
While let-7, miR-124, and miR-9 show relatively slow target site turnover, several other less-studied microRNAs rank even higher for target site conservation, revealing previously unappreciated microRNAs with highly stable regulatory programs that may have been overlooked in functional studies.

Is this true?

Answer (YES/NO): YES